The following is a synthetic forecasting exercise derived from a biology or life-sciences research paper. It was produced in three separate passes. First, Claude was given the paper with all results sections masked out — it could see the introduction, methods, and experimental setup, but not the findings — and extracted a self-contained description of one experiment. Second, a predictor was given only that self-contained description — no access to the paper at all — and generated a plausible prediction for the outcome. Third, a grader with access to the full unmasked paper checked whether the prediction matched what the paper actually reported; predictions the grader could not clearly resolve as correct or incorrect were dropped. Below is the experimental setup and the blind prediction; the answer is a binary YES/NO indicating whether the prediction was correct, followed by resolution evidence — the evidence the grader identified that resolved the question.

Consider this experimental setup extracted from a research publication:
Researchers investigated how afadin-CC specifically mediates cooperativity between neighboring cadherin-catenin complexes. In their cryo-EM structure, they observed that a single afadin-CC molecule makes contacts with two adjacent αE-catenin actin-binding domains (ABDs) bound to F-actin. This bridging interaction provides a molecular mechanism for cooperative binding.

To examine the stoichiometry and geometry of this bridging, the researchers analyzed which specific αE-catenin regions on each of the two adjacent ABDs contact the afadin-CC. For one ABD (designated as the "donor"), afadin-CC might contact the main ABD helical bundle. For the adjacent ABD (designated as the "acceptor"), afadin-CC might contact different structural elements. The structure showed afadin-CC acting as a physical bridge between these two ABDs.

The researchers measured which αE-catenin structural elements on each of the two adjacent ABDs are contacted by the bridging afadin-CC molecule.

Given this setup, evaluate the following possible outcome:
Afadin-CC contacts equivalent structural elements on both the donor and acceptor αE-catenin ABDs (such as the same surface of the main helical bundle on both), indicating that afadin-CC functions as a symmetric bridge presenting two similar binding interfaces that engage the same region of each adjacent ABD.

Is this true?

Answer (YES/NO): NO